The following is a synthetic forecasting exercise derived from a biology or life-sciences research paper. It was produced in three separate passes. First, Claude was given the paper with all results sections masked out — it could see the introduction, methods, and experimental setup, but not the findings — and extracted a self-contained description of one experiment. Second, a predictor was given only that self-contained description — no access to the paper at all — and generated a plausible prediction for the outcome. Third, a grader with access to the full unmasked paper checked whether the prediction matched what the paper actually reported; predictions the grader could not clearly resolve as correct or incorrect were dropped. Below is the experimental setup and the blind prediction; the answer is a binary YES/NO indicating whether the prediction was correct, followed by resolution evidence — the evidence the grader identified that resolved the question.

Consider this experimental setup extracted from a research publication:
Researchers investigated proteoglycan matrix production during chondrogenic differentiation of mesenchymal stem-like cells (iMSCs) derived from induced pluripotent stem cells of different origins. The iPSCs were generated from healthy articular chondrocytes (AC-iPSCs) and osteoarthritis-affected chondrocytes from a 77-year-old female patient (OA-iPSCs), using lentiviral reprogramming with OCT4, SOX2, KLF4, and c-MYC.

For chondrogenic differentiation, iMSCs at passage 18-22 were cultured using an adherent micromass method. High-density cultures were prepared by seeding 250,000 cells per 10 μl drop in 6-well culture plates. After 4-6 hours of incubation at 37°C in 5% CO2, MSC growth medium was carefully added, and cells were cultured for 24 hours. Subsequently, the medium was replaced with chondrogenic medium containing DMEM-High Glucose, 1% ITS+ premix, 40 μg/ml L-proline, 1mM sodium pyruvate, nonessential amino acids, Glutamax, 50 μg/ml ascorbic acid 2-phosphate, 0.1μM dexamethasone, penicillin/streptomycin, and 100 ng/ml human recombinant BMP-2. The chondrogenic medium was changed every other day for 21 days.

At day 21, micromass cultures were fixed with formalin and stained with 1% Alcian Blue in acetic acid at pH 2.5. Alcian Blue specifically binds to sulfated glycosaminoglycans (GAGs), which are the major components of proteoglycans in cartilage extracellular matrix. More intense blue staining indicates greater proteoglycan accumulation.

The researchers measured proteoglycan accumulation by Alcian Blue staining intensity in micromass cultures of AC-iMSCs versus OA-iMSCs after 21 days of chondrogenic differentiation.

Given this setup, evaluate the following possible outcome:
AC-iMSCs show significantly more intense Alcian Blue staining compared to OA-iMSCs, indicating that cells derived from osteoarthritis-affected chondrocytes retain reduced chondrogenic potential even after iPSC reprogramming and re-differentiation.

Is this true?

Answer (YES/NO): YES